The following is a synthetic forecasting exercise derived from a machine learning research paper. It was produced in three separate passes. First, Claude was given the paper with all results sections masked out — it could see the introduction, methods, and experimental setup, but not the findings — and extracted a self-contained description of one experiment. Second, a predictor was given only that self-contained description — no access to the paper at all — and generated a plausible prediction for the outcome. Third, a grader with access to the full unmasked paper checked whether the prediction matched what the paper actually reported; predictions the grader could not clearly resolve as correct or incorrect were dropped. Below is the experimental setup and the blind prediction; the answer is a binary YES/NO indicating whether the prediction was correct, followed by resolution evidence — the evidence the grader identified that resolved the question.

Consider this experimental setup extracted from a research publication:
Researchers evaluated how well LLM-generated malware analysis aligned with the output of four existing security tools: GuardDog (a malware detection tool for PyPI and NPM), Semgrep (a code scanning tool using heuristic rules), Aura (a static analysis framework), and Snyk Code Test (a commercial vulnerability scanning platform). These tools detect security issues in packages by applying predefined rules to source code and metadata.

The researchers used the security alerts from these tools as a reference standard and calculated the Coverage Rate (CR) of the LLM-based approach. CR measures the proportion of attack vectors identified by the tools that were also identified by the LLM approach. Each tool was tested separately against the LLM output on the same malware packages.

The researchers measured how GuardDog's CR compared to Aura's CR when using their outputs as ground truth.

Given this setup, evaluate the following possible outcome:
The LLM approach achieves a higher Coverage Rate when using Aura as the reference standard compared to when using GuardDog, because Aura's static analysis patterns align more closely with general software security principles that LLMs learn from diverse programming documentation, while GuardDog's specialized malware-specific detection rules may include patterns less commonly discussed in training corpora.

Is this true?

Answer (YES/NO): NO